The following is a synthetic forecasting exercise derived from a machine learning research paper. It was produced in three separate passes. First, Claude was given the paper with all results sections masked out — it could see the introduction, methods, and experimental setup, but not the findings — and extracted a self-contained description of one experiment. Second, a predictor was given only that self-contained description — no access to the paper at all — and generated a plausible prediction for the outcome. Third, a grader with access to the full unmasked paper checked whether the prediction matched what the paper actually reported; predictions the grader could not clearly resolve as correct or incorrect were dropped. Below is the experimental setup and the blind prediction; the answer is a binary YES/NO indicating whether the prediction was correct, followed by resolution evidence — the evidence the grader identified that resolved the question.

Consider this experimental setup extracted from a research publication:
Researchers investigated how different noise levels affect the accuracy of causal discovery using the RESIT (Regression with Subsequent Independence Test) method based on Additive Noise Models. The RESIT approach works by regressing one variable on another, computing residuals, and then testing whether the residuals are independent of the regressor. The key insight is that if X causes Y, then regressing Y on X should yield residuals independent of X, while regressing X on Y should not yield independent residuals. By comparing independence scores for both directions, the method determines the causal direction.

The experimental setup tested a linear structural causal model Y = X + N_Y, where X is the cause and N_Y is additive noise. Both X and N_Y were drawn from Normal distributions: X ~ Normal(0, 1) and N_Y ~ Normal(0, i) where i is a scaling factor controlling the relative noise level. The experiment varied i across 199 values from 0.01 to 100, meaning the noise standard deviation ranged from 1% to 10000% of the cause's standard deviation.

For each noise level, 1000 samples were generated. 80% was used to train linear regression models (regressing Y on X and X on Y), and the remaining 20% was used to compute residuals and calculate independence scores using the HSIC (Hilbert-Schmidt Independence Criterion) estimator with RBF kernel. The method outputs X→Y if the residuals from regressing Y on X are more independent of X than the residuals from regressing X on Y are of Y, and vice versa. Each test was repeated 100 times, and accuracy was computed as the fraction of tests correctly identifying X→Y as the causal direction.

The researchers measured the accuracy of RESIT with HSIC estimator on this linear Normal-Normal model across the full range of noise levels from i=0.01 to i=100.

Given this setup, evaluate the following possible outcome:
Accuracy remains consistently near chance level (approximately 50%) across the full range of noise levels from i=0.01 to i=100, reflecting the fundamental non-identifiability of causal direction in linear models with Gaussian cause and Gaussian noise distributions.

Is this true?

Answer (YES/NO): YES